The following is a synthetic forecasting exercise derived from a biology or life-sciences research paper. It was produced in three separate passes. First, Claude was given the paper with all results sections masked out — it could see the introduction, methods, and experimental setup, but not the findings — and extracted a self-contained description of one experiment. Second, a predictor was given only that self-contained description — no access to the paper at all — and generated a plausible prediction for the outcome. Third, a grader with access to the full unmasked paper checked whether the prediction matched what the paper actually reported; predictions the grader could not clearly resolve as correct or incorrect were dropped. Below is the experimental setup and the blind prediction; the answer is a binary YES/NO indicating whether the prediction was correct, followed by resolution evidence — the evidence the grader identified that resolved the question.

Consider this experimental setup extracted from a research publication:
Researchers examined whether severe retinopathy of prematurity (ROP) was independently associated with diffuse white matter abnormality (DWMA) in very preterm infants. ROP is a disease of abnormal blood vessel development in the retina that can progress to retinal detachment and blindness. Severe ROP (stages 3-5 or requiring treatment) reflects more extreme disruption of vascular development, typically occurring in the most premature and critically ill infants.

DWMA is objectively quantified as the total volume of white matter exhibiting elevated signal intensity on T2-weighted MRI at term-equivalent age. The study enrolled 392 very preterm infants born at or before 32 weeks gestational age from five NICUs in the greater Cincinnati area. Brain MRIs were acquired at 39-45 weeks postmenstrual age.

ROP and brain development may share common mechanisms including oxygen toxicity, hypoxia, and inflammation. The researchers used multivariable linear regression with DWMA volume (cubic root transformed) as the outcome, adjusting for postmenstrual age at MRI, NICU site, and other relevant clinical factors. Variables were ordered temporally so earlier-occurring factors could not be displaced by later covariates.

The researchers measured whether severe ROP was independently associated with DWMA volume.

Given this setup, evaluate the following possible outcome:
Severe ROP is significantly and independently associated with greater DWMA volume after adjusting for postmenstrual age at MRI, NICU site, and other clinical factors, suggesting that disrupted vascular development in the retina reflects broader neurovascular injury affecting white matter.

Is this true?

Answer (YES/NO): YES